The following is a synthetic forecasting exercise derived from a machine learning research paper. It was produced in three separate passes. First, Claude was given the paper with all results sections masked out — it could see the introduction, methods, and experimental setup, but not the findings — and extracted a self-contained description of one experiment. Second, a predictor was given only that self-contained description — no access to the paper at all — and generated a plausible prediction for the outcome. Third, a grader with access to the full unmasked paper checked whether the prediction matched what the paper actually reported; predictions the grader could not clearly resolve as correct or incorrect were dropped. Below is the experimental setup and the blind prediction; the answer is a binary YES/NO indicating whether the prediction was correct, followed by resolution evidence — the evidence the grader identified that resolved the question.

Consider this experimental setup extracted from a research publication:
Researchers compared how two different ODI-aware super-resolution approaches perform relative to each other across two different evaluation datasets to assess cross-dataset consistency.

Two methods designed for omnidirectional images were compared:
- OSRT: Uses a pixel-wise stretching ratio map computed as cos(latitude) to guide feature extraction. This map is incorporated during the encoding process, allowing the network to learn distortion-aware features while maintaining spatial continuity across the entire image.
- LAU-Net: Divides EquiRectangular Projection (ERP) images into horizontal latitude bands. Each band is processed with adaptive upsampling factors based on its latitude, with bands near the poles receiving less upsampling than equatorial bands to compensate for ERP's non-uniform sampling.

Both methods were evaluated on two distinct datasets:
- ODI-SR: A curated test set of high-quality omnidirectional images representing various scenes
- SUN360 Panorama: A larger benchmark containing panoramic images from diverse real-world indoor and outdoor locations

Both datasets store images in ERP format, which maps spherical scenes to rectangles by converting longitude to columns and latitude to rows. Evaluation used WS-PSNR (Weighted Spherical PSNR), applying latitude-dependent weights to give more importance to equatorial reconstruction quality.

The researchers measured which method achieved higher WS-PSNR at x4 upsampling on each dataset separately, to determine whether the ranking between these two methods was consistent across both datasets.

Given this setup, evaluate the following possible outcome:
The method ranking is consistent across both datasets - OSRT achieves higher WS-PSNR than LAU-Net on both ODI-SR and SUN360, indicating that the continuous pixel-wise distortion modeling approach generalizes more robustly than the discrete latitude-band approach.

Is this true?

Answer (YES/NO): NO